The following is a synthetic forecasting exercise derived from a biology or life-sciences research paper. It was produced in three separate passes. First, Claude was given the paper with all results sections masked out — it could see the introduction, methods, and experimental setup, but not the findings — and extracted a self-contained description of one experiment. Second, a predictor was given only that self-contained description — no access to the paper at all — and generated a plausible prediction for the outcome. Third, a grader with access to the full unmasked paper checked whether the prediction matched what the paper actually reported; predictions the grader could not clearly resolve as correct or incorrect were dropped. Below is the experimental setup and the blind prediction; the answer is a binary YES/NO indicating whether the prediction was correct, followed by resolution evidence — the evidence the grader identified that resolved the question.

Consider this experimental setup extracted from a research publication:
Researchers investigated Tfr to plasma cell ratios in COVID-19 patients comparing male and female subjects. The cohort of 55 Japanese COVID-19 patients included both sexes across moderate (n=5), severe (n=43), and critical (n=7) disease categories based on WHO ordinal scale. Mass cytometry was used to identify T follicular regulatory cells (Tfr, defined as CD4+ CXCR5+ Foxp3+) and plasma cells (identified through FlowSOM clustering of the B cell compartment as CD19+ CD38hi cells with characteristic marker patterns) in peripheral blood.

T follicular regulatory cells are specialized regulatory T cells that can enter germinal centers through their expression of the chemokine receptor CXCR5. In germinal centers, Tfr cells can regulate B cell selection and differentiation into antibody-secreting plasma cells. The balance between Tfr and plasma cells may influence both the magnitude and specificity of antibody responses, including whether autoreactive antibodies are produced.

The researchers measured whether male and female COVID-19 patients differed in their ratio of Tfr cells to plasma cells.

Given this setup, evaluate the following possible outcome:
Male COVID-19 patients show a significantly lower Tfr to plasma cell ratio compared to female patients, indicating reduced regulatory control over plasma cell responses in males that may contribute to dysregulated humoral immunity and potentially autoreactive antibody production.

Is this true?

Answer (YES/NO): YES